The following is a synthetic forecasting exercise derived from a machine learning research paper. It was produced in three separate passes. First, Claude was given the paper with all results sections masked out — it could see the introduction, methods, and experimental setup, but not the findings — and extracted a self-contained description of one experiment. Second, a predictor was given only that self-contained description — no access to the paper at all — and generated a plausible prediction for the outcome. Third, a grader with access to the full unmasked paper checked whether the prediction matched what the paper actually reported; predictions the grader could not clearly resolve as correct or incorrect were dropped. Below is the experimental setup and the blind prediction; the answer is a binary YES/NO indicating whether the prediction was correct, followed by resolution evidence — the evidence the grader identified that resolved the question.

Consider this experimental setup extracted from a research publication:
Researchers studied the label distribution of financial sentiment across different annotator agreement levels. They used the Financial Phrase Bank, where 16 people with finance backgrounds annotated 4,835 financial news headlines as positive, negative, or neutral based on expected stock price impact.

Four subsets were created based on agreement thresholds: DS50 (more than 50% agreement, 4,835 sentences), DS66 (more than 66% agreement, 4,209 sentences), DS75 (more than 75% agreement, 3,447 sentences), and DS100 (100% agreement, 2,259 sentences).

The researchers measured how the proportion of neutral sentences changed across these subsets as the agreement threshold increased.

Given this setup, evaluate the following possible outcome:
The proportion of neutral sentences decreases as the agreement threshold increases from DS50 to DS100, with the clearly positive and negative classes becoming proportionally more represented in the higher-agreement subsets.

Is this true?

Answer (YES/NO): NO